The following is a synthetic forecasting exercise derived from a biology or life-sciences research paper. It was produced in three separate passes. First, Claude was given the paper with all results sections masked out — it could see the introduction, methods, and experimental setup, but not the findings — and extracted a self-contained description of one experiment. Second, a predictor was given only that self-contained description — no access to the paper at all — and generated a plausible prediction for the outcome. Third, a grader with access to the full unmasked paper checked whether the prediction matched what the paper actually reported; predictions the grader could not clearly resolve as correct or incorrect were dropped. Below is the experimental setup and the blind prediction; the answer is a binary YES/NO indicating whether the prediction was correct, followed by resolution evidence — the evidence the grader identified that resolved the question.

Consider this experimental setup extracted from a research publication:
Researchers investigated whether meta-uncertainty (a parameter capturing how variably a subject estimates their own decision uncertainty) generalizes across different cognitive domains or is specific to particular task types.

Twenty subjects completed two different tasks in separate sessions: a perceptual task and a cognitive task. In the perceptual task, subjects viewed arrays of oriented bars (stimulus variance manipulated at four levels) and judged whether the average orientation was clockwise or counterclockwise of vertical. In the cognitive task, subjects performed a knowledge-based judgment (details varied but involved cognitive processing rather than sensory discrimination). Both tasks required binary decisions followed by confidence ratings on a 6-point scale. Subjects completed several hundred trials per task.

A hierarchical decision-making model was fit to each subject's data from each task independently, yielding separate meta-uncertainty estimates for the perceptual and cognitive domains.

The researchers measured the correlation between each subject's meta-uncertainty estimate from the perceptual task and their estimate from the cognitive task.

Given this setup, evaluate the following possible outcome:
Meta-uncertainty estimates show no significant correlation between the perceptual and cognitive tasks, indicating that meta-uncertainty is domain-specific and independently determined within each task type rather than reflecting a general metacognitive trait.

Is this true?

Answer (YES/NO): NO